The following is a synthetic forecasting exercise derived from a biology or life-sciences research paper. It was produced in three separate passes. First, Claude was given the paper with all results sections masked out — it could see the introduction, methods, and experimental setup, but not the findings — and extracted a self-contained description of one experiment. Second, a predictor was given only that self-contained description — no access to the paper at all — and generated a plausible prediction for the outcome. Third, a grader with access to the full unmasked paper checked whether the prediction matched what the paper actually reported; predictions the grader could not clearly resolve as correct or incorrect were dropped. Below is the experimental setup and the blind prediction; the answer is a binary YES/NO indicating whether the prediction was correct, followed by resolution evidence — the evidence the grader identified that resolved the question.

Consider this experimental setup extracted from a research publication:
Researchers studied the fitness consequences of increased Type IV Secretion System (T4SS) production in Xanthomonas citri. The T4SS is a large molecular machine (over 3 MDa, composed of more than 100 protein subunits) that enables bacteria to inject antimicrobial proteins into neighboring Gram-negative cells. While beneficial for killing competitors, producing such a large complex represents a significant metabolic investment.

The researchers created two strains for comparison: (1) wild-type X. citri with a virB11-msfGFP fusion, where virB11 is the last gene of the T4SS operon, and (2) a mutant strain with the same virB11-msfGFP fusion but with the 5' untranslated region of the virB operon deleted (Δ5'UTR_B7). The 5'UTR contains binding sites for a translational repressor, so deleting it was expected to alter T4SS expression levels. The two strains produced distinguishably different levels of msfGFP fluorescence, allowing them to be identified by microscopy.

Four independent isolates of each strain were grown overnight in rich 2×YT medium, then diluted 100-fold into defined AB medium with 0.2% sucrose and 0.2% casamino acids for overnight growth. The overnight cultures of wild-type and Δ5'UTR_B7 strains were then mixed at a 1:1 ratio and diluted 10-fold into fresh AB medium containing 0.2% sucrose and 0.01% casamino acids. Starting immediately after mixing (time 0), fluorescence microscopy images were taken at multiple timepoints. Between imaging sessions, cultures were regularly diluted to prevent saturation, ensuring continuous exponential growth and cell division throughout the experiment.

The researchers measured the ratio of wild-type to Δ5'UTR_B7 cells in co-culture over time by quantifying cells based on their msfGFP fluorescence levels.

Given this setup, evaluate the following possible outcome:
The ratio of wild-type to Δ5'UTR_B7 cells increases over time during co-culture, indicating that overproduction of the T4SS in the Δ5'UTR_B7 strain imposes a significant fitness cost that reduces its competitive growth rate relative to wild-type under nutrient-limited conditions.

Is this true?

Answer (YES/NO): YES